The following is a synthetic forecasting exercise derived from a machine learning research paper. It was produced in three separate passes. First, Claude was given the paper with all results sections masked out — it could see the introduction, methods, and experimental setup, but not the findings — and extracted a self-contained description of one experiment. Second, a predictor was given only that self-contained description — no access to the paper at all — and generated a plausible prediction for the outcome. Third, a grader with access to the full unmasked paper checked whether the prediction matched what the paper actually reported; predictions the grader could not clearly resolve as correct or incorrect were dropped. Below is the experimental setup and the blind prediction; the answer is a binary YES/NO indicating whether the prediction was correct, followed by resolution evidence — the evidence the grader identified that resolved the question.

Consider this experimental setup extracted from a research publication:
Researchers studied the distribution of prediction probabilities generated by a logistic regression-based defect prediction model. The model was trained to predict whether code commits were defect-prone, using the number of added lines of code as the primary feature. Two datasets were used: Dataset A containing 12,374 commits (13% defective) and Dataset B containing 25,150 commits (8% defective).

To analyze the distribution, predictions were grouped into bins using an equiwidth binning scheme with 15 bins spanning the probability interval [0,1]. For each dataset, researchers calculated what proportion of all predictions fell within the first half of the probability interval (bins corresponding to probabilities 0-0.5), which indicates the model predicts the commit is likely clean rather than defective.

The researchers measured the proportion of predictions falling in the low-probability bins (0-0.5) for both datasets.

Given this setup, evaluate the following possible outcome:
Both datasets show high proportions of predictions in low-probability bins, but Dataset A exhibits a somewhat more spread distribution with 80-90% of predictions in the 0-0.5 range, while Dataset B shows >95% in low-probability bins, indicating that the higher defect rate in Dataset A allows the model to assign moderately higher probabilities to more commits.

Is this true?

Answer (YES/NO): NO